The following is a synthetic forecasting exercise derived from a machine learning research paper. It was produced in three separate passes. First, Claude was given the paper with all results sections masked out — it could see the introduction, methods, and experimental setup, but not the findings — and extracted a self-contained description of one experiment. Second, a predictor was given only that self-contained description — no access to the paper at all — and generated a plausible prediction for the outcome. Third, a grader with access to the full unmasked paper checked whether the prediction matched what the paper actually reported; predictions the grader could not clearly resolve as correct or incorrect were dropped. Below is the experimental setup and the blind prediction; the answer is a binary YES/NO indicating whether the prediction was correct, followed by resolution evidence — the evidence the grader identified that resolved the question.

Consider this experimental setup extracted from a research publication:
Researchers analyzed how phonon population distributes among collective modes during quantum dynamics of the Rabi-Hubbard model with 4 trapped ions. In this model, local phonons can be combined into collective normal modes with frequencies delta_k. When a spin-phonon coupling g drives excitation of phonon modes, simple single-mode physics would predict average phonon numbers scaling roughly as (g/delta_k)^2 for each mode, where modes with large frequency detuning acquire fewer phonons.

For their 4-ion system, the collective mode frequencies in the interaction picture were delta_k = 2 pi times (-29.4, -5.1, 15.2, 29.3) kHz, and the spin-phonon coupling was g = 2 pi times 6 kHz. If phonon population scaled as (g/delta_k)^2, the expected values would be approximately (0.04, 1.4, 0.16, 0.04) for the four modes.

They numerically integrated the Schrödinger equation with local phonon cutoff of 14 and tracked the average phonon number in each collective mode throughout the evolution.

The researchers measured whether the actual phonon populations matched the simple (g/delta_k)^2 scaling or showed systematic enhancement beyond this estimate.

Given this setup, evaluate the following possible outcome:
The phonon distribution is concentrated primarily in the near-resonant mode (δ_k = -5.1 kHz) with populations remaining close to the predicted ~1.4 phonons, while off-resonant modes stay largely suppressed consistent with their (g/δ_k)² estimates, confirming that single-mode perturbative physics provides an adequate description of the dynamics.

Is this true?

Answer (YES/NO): NO